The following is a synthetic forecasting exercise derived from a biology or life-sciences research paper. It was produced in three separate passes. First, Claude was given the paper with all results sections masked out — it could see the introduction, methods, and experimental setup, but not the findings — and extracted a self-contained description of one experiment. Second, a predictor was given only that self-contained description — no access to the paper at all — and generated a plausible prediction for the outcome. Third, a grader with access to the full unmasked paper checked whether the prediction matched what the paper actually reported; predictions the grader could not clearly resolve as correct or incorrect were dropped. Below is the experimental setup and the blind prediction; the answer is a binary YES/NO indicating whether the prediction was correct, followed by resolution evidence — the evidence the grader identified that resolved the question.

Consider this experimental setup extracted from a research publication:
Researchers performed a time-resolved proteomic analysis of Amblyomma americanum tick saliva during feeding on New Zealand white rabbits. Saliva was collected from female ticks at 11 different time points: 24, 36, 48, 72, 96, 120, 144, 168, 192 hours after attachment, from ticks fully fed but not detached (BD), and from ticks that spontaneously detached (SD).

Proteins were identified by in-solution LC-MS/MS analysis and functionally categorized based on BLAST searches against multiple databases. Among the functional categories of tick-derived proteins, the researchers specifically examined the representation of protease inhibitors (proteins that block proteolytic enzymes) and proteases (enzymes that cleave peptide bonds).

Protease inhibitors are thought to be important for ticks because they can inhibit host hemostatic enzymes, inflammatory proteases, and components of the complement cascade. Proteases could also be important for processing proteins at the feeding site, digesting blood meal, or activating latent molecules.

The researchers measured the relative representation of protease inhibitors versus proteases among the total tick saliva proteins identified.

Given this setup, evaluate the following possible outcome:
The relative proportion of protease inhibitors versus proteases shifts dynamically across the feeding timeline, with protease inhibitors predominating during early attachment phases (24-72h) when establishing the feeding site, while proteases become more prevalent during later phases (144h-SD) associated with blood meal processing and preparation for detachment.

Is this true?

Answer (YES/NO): NO